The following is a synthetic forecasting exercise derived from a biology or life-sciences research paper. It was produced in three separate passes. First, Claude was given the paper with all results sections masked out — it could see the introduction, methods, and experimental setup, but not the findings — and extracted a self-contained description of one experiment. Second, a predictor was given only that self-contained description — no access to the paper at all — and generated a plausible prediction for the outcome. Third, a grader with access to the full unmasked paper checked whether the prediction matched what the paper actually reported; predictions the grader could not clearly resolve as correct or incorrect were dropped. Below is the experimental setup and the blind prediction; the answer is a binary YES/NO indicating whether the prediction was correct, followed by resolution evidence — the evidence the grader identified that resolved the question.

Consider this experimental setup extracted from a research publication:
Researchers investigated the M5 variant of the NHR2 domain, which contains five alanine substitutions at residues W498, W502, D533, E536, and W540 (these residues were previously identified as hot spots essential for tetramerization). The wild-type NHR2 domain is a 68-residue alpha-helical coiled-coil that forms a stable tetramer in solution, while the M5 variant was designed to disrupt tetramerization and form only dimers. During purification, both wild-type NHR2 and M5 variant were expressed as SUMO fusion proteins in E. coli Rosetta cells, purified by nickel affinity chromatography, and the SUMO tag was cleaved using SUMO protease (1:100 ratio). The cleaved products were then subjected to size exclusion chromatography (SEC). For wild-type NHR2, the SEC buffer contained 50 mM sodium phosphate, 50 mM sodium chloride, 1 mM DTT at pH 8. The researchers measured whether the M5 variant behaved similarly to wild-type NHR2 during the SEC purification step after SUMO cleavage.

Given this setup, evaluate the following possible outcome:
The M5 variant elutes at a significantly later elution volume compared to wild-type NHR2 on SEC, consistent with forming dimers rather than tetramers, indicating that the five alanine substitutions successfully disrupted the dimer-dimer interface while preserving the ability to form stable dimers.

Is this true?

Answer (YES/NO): NO